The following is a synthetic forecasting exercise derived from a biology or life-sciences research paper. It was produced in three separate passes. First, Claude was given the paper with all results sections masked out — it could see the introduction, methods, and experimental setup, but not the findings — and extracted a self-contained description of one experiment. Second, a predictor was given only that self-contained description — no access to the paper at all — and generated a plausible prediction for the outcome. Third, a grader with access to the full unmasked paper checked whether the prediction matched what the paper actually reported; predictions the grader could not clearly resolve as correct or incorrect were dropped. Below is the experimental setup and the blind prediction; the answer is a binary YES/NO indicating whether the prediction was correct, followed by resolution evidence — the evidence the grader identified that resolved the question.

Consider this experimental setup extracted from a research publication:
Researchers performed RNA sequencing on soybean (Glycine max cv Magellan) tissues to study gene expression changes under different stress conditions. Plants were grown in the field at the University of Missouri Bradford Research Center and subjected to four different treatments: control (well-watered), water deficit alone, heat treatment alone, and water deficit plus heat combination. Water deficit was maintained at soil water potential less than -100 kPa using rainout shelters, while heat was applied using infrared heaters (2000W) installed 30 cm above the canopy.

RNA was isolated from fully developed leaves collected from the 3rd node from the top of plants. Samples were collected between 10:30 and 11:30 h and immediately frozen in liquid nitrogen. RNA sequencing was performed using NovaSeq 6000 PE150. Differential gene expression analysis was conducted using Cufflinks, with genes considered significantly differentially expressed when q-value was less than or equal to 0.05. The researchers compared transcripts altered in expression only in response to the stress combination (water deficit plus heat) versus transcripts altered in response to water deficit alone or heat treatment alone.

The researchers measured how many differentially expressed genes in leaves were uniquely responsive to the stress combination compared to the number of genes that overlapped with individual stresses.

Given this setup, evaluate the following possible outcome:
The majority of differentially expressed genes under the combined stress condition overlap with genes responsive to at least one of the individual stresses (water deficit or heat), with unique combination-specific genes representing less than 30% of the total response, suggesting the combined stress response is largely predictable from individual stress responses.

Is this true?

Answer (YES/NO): NO